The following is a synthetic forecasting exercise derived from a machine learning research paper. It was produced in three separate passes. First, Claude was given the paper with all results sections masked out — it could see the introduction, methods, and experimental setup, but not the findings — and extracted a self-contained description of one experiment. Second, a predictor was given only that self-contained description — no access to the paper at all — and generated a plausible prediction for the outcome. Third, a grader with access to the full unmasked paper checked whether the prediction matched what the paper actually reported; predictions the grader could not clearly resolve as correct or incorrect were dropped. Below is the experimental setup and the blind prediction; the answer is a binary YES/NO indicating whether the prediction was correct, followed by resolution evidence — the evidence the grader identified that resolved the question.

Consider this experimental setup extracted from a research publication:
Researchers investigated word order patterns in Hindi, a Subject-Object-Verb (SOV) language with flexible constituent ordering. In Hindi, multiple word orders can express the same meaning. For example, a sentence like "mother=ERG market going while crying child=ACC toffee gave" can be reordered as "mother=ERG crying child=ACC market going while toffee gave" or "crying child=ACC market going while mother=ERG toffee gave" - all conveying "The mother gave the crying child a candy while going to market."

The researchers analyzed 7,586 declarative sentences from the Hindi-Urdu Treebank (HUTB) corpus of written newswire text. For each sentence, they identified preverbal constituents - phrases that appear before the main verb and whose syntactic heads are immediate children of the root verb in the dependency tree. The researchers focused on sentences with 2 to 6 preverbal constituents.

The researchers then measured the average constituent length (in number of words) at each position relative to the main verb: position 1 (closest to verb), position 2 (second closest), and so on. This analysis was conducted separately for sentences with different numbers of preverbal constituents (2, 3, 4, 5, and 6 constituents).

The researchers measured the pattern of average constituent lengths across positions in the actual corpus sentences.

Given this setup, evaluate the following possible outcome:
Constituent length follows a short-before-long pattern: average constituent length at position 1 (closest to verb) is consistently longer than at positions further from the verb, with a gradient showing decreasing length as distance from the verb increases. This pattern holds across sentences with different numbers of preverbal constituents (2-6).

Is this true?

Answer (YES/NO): NO